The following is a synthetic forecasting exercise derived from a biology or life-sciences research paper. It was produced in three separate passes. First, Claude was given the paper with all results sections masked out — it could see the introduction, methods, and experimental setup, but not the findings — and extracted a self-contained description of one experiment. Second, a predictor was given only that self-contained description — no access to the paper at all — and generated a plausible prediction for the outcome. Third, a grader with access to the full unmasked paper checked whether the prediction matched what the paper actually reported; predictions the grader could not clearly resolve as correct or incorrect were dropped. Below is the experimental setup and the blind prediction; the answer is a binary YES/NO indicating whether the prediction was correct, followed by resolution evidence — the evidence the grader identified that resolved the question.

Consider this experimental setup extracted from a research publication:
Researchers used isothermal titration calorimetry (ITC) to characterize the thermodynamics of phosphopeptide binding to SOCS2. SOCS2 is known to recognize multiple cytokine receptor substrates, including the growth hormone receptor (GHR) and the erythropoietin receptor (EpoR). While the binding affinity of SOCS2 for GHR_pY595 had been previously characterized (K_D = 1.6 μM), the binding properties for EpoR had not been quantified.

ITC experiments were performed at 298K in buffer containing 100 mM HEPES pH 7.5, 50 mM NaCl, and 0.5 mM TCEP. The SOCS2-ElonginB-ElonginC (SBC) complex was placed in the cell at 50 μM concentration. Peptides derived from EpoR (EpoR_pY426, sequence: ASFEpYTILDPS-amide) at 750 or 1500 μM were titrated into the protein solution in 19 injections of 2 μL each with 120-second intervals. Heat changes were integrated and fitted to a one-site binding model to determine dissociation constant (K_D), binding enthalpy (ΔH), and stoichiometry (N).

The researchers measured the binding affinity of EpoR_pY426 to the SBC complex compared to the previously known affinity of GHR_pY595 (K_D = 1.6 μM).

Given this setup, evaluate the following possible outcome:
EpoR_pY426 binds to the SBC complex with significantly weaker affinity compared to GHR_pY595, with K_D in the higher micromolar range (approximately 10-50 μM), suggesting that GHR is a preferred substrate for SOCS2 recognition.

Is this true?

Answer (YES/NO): NO